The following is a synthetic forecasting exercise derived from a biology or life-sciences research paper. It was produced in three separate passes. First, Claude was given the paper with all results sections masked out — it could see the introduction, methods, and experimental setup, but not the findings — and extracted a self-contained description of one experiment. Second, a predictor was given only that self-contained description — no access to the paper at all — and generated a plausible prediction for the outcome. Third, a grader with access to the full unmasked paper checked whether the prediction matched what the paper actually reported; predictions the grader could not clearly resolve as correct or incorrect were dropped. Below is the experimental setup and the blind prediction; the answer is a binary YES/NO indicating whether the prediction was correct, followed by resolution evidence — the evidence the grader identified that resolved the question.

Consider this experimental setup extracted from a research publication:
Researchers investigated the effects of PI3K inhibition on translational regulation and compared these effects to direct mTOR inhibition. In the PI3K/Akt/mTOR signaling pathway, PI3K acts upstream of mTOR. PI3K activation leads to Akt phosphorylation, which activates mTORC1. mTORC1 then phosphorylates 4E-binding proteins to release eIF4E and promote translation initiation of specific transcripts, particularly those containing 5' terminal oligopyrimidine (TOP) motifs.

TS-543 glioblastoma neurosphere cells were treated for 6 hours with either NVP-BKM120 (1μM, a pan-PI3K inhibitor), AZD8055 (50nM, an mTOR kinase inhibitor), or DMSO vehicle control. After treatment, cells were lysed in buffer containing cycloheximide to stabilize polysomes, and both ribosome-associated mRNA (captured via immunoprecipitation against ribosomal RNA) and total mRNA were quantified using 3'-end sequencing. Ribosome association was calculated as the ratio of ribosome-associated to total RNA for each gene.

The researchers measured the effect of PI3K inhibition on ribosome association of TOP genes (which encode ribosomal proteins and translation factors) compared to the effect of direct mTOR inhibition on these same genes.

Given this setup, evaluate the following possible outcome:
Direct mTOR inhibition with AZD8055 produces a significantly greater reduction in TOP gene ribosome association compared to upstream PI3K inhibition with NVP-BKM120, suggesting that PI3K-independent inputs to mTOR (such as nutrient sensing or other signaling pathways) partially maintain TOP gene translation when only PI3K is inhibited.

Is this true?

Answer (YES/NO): NO